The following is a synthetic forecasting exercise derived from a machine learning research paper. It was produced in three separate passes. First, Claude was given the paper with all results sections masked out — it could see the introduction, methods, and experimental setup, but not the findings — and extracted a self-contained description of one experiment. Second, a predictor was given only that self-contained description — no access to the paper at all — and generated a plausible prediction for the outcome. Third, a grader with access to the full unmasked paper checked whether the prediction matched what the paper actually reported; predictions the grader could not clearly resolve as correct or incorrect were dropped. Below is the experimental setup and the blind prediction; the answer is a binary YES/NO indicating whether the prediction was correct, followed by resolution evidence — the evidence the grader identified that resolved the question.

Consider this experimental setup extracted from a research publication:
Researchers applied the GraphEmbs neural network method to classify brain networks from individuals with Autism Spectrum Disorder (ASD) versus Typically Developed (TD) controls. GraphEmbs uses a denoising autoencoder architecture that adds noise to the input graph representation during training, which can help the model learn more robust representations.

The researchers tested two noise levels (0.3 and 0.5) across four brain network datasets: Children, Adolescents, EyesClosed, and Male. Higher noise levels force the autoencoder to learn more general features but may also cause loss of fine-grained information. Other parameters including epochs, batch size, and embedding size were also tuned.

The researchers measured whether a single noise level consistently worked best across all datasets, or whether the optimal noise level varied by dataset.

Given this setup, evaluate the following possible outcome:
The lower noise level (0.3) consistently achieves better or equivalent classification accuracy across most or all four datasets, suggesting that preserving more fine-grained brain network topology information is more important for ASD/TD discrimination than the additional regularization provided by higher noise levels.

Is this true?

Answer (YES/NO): NO